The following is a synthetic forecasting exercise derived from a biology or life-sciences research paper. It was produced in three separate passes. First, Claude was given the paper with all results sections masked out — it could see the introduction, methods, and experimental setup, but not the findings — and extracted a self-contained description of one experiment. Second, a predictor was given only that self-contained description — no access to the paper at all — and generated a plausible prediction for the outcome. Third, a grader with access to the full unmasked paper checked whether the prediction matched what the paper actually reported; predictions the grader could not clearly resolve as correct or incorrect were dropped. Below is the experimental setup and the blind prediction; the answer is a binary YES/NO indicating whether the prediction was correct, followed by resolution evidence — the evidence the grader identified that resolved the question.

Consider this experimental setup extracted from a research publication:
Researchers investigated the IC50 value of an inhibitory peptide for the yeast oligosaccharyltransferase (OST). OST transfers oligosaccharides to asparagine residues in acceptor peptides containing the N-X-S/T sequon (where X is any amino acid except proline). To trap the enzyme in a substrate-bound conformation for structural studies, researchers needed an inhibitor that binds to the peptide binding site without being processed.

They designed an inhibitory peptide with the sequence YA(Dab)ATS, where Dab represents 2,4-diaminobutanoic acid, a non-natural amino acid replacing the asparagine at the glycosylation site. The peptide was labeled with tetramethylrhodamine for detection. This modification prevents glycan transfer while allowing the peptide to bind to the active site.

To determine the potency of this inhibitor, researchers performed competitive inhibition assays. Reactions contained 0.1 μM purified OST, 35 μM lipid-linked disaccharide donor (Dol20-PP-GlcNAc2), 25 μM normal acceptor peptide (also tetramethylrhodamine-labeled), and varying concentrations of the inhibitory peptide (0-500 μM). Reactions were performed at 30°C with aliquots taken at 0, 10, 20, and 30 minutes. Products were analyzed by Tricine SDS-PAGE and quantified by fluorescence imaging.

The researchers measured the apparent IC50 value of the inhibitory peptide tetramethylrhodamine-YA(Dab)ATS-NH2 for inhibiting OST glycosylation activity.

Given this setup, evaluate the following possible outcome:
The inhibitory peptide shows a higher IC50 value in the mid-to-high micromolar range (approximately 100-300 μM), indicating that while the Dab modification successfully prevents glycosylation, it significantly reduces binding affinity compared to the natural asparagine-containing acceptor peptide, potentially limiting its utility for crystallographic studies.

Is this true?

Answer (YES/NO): YES